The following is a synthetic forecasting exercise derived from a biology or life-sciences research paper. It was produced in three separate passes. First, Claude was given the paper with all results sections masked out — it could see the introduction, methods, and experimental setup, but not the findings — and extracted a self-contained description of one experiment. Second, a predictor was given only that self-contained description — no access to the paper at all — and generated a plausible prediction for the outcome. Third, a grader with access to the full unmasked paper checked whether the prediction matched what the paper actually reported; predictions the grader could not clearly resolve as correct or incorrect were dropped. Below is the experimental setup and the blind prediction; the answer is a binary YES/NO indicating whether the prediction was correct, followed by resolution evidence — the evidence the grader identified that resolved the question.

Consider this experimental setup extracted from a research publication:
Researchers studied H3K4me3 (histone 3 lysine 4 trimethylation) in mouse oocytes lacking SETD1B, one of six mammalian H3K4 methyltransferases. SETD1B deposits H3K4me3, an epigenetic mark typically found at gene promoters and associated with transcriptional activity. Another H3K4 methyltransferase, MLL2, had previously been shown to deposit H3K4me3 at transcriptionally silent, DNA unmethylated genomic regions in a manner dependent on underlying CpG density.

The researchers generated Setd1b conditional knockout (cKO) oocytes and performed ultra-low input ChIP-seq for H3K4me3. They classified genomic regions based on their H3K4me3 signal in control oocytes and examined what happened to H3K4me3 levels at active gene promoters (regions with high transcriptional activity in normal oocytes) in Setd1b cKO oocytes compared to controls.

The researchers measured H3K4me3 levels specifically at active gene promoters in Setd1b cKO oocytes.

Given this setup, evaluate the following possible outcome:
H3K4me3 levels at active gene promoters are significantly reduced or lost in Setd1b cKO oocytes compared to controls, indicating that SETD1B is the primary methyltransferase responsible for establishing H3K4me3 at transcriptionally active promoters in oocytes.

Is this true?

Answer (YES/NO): YES